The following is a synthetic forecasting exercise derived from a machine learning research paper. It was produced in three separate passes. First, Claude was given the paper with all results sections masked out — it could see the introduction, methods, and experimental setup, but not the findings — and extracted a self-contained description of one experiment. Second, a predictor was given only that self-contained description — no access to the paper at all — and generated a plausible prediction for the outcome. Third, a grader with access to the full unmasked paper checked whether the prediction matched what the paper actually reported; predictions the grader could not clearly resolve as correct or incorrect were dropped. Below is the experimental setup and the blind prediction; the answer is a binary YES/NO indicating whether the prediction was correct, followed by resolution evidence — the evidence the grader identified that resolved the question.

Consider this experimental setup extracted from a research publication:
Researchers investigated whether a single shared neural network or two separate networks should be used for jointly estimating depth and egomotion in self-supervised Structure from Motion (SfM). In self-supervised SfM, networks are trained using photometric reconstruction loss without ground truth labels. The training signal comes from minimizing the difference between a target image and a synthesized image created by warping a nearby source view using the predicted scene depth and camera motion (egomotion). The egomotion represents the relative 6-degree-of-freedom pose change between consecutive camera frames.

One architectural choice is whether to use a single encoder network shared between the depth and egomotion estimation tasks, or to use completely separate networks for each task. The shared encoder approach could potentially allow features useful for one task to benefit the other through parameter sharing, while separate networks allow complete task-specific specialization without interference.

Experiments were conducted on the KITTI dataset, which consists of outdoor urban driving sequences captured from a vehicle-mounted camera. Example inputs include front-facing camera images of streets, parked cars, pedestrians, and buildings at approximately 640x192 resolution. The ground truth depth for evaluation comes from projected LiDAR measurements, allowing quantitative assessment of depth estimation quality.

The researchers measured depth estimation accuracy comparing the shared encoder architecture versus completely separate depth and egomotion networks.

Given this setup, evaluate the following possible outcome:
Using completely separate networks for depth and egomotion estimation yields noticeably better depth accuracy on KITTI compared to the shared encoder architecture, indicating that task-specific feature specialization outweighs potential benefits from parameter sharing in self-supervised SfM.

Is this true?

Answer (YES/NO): YES